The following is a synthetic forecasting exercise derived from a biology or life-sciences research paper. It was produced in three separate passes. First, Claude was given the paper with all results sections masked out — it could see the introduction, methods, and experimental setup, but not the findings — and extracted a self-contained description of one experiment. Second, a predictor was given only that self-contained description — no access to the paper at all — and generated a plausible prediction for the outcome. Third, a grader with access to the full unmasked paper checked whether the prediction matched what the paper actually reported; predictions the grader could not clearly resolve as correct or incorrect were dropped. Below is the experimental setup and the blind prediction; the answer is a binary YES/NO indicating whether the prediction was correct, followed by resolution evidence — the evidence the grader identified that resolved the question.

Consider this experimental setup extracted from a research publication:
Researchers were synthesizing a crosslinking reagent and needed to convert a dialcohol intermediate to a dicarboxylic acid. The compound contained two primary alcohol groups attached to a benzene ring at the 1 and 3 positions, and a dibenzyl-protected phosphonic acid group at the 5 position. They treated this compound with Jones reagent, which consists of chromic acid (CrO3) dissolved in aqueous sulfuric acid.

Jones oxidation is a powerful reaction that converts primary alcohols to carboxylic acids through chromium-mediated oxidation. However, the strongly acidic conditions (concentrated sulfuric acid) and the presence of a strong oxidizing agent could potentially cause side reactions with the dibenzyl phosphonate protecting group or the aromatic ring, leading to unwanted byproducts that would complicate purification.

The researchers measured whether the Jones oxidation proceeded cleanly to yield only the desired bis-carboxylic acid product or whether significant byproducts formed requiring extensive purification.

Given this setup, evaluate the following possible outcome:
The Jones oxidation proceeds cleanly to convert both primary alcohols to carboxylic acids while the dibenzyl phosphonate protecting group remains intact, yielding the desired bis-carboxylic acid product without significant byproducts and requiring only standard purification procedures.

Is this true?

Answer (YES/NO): YES